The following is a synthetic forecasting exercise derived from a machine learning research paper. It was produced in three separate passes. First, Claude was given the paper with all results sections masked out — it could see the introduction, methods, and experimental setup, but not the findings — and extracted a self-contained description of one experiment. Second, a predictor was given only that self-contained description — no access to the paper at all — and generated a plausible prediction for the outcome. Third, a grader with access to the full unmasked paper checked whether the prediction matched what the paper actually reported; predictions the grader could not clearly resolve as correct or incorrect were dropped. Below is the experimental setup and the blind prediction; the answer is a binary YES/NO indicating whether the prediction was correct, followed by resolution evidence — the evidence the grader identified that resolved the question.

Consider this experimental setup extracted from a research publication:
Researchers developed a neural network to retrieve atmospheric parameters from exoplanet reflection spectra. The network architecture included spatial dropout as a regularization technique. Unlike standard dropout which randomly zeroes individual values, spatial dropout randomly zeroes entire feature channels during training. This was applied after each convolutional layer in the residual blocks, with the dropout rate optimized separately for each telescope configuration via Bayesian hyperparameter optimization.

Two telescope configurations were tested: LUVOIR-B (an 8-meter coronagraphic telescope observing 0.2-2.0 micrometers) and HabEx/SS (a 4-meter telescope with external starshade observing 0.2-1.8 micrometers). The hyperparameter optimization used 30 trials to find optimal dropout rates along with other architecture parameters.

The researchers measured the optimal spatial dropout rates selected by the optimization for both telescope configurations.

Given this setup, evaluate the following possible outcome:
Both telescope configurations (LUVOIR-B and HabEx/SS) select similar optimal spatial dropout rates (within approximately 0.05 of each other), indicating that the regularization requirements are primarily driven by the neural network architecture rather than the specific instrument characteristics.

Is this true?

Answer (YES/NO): NO